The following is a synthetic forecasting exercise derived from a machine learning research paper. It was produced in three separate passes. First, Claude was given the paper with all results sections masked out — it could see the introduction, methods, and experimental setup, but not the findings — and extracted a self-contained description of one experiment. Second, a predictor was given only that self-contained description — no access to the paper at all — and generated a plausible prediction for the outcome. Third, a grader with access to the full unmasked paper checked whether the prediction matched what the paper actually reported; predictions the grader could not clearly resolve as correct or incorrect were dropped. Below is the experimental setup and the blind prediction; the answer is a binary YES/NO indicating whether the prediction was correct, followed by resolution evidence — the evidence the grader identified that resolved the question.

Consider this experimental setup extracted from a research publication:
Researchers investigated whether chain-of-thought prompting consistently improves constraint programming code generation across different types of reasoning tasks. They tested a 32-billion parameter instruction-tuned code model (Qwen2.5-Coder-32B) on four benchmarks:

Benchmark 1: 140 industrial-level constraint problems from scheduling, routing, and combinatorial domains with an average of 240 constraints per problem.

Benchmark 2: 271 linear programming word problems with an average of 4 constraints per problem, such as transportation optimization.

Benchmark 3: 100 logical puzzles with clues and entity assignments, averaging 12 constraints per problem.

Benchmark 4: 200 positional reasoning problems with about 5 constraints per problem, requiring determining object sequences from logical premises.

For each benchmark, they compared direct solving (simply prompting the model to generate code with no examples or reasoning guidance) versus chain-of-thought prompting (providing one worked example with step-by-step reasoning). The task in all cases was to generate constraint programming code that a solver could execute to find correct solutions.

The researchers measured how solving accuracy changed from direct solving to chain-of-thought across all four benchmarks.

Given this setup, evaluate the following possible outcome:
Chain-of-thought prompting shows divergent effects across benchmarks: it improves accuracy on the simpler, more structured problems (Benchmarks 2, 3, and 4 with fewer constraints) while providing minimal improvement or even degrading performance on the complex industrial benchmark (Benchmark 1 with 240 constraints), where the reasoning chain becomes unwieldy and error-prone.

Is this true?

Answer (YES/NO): NO